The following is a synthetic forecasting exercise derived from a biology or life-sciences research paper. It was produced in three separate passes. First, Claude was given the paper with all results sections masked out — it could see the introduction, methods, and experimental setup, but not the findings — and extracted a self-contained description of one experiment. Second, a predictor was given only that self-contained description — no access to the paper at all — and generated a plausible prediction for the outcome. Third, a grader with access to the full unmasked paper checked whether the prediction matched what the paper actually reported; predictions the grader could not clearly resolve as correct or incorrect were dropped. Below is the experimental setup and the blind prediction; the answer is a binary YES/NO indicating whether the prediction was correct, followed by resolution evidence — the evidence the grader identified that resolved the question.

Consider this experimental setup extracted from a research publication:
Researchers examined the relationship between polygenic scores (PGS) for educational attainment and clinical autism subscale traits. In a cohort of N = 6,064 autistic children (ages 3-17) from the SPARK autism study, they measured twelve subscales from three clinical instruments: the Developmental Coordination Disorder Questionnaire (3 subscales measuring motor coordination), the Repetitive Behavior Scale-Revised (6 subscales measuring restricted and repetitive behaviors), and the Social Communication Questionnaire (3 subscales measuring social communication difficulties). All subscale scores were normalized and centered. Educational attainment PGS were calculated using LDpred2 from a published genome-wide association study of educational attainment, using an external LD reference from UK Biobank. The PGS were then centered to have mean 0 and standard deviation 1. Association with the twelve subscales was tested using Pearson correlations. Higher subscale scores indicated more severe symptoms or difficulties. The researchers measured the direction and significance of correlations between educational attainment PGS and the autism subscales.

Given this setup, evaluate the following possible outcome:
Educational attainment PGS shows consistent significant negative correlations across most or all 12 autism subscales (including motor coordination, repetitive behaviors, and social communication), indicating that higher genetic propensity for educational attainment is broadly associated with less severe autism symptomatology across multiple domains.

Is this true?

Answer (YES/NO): YES